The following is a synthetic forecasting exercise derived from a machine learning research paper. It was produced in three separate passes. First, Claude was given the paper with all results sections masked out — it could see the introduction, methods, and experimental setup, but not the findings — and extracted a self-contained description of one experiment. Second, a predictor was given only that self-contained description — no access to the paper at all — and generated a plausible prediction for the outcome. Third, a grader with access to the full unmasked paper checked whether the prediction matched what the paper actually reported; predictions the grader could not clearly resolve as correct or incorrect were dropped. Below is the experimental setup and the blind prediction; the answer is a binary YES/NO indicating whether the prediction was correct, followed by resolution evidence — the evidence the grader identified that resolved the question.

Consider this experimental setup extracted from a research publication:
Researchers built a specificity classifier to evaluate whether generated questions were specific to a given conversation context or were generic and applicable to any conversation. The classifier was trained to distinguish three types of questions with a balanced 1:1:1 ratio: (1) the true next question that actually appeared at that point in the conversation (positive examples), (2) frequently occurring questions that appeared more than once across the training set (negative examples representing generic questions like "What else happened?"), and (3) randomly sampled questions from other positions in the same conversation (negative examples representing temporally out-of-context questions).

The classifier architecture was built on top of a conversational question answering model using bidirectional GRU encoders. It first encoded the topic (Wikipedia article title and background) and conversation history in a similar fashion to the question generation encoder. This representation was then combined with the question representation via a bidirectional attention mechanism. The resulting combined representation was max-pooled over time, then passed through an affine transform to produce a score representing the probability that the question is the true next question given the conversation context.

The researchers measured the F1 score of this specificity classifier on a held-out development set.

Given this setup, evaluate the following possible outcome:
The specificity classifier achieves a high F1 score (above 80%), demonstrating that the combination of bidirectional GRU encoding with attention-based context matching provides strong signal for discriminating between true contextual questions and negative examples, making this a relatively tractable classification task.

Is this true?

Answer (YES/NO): NO